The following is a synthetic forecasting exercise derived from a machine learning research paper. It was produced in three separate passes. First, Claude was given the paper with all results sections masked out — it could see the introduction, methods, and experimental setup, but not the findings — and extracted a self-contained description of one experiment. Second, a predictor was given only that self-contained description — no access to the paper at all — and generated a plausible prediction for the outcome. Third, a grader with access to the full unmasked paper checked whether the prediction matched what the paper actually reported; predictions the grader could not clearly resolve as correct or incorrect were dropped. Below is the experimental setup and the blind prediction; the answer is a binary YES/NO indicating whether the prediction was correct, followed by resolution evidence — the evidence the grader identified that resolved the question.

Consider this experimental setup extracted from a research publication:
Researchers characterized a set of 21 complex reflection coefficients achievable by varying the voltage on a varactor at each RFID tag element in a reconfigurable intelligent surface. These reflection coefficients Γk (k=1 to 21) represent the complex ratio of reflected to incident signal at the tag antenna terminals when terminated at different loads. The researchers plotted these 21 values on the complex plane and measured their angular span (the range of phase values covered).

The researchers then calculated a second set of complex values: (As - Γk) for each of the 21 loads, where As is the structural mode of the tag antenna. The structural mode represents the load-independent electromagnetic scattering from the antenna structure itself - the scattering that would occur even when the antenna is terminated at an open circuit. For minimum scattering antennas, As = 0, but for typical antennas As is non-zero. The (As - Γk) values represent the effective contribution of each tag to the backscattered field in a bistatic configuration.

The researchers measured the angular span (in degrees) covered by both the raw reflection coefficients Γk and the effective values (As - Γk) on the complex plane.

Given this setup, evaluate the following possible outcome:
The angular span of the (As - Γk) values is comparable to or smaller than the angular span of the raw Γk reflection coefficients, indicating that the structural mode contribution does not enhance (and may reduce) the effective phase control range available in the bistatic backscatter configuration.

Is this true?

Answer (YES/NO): YES